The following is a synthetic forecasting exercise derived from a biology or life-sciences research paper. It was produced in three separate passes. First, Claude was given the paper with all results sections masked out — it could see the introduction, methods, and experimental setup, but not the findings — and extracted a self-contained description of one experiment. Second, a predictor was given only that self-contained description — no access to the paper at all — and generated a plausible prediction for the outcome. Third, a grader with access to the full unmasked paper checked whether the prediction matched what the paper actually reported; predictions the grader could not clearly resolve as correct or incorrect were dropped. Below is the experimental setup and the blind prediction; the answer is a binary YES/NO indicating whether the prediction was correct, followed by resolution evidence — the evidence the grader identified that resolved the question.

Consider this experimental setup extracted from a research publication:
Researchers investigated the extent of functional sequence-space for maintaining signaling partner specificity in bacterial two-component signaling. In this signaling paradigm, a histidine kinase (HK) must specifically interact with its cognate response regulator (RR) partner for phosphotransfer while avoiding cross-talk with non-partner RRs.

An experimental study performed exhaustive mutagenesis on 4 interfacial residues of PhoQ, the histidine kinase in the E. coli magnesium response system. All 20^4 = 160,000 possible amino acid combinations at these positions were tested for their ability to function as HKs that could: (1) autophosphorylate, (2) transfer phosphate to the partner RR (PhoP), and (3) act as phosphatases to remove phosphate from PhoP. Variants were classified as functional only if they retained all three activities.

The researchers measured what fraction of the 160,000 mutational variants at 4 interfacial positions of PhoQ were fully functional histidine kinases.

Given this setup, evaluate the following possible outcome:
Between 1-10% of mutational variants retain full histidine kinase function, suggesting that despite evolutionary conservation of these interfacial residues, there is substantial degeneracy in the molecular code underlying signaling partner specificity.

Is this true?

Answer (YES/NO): YES